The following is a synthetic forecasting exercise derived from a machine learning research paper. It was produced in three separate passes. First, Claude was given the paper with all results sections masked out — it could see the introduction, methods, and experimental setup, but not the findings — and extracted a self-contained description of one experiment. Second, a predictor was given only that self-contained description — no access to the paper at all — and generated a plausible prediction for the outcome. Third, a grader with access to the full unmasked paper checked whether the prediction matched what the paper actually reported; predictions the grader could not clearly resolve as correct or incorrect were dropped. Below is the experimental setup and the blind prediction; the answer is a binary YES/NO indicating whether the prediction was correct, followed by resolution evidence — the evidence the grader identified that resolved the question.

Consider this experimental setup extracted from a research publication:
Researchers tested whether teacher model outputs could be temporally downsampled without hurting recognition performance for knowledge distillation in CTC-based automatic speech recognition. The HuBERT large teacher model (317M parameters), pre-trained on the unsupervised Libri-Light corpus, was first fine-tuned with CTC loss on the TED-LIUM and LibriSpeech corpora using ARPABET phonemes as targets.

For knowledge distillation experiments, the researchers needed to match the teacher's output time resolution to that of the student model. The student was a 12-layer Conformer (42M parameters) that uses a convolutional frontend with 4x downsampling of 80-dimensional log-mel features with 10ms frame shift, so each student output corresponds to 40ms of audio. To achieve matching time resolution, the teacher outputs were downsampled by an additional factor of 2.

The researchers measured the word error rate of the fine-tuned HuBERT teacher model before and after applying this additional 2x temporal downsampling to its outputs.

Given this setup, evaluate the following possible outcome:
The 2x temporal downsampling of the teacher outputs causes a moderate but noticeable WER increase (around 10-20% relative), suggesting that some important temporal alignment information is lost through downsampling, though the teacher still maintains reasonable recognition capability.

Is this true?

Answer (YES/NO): NO